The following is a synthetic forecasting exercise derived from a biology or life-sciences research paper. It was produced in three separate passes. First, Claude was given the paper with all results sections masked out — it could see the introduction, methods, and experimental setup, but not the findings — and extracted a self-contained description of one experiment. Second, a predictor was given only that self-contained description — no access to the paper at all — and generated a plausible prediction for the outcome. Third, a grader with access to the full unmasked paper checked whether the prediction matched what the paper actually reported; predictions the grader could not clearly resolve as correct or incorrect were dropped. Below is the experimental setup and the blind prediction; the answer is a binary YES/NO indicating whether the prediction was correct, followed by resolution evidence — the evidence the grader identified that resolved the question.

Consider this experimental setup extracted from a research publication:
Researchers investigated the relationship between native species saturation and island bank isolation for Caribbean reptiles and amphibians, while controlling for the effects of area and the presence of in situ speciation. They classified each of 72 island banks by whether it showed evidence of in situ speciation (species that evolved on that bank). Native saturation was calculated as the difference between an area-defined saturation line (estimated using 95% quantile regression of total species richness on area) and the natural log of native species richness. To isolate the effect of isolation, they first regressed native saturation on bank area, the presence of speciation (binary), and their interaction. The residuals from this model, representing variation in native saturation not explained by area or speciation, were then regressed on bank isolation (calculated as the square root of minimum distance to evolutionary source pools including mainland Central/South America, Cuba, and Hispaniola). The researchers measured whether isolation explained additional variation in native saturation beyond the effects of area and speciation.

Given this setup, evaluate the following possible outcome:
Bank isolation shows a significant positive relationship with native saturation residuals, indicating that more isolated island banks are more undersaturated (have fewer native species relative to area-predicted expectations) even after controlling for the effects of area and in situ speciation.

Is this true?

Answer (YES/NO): NO